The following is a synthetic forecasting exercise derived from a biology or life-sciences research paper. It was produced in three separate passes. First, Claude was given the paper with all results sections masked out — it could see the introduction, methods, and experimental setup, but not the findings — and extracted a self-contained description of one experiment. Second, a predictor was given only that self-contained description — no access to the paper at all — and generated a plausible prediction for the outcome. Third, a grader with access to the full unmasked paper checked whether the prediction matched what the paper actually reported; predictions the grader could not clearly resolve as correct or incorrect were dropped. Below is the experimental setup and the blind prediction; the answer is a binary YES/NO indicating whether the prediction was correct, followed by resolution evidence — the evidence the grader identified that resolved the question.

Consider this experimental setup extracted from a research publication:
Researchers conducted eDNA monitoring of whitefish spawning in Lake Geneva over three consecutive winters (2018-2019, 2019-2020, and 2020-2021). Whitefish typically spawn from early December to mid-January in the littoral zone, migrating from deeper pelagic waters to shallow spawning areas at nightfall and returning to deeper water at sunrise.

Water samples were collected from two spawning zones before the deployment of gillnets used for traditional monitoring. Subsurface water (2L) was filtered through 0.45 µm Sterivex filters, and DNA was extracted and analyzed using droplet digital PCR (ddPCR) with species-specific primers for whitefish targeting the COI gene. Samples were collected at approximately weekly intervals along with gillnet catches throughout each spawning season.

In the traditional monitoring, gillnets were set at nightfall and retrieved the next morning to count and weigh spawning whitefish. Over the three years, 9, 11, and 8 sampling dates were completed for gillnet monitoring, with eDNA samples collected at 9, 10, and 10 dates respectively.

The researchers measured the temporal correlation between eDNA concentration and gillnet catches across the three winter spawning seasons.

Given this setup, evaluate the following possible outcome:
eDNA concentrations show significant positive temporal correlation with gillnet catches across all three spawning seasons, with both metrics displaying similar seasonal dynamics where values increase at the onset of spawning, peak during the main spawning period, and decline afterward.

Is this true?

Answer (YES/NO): NO